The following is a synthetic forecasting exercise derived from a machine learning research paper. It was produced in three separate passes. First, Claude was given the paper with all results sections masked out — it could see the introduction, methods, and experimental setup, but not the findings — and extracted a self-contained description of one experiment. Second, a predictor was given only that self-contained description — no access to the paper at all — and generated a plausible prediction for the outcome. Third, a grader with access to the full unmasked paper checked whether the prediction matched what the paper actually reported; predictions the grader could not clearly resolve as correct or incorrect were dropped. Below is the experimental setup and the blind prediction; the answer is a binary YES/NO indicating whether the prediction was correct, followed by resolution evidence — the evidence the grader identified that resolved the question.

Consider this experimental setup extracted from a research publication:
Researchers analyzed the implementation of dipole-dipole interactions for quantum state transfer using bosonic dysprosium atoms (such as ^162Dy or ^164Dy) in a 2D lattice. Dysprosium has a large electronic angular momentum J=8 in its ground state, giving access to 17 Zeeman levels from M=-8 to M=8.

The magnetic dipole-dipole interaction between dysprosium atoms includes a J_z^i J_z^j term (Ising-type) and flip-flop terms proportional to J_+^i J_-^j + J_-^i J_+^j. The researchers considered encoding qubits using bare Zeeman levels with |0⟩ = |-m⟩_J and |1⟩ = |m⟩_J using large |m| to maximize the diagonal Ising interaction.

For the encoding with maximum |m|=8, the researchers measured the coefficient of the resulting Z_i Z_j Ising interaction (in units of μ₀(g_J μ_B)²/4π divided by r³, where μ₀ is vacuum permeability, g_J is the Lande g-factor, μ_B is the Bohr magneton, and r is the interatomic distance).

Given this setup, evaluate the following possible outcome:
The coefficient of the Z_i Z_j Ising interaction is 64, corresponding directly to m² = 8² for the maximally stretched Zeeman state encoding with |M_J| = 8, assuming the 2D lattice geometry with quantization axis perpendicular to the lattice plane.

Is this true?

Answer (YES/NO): YES